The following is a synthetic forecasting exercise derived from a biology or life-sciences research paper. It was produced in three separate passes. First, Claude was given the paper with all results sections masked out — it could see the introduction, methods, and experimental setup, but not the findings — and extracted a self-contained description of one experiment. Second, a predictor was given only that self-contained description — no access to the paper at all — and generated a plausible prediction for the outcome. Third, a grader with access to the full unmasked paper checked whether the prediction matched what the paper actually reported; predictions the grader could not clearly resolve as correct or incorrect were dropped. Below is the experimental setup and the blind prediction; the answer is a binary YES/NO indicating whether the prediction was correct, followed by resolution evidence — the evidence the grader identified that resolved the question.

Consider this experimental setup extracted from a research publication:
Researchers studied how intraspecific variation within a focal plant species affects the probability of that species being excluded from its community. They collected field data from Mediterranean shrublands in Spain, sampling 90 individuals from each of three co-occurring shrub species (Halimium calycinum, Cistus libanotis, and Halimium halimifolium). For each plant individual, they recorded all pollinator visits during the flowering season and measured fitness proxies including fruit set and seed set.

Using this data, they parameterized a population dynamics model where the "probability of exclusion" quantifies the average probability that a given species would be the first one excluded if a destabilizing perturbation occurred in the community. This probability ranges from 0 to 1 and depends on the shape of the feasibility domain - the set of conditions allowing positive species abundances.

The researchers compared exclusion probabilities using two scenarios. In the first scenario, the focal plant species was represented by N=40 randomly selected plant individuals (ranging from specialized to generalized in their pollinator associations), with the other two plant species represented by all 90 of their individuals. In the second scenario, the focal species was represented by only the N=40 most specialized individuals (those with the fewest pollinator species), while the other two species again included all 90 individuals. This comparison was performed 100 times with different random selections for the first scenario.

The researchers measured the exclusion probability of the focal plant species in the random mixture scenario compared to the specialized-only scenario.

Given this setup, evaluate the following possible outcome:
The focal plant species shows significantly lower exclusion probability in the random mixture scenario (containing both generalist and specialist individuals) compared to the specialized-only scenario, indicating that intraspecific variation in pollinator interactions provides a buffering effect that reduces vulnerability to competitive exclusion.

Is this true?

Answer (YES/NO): YES